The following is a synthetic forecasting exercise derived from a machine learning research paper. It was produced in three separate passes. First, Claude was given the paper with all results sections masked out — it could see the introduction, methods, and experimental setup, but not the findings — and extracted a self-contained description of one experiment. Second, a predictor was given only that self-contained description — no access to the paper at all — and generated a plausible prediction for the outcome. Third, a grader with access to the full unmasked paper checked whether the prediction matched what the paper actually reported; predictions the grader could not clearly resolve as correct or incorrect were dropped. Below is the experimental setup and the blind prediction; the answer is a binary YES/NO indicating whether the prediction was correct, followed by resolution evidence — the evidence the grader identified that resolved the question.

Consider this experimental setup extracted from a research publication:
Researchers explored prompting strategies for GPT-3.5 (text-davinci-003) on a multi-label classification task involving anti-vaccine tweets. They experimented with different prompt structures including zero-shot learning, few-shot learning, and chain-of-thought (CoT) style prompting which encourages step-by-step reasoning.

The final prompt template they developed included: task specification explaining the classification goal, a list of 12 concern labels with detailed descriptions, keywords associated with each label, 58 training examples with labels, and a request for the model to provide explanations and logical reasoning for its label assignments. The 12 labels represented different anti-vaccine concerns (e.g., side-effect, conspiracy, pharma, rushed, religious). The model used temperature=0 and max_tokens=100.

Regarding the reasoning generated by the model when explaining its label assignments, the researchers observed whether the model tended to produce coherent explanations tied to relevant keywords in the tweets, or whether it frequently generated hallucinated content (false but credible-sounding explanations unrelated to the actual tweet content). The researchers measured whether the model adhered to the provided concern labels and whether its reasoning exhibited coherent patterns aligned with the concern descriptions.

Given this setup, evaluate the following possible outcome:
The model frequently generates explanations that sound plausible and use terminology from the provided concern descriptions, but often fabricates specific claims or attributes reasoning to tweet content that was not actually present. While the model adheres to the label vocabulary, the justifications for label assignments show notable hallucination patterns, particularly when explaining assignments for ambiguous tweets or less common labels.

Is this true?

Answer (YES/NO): NO